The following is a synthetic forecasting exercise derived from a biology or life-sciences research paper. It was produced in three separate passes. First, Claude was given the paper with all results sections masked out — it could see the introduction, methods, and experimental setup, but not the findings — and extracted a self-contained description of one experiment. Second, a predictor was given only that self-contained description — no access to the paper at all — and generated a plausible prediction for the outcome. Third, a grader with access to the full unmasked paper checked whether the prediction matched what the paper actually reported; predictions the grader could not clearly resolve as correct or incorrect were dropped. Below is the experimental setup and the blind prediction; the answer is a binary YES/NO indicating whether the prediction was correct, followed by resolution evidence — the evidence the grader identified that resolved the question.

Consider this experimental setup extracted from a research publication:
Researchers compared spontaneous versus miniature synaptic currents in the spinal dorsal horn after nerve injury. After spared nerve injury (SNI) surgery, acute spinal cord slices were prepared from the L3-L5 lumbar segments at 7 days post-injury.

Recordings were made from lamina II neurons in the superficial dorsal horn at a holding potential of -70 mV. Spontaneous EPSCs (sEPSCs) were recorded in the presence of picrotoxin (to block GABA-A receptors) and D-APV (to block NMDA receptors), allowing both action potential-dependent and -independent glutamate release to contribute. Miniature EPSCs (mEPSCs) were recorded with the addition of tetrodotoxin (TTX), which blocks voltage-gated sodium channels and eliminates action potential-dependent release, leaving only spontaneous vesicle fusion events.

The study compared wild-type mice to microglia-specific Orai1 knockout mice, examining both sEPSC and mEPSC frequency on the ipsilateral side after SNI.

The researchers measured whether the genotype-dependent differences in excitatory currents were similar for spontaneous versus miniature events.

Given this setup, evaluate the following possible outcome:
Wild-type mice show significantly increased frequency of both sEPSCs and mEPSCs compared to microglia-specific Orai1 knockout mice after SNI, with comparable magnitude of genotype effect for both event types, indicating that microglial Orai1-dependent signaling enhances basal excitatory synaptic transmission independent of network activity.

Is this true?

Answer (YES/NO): NO